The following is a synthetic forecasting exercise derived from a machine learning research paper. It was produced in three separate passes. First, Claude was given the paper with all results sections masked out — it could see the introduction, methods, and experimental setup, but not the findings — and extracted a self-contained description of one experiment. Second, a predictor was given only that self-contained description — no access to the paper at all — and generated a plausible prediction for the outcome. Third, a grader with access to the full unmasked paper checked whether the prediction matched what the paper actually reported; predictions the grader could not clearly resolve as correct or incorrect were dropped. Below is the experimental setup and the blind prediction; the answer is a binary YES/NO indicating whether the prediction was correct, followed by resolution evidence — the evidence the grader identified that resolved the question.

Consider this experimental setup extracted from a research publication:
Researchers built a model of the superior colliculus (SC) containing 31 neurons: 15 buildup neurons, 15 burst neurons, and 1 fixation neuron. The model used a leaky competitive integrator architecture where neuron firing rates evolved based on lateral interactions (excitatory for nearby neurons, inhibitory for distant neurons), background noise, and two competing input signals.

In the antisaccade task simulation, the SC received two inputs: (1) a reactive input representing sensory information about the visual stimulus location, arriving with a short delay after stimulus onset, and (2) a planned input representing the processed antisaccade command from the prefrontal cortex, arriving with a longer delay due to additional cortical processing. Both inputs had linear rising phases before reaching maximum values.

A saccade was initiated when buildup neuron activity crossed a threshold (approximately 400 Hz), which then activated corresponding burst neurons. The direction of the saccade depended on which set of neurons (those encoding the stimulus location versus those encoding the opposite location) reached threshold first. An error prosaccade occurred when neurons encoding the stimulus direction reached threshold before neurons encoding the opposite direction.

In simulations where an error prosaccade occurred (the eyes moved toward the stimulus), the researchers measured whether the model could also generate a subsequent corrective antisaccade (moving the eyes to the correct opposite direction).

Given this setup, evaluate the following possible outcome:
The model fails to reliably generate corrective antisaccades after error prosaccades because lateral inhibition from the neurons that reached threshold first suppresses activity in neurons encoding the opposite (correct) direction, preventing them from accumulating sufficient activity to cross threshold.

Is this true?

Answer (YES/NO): NO